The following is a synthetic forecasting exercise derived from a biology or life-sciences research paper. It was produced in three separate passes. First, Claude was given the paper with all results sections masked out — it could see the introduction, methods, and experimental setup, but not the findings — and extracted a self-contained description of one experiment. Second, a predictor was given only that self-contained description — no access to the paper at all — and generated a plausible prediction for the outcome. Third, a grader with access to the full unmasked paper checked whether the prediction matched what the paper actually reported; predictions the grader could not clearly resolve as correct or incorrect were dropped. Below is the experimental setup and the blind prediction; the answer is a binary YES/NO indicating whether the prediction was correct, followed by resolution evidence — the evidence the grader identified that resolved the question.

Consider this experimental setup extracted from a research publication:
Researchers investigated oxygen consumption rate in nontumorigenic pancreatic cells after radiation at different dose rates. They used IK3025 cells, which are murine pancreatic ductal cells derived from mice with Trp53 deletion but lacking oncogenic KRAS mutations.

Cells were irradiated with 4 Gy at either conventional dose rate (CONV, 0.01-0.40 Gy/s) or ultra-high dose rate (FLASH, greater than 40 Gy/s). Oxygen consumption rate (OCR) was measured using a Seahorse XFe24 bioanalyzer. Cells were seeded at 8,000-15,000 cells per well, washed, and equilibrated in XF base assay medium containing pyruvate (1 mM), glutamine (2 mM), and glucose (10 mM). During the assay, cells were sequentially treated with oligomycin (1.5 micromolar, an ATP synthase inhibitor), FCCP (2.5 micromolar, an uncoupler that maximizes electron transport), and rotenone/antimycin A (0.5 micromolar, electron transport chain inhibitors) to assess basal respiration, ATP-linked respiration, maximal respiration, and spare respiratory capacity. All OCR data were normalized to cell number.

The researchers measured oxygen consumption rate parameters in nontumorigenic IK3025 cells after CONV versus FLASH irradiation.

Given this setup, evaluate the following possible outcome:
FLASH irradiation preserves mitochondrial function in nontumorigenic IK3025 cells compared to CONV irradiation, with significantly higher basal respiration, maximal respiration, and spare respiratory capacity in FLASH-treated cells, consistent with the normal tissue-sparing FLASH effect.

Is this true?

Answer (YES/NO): NO